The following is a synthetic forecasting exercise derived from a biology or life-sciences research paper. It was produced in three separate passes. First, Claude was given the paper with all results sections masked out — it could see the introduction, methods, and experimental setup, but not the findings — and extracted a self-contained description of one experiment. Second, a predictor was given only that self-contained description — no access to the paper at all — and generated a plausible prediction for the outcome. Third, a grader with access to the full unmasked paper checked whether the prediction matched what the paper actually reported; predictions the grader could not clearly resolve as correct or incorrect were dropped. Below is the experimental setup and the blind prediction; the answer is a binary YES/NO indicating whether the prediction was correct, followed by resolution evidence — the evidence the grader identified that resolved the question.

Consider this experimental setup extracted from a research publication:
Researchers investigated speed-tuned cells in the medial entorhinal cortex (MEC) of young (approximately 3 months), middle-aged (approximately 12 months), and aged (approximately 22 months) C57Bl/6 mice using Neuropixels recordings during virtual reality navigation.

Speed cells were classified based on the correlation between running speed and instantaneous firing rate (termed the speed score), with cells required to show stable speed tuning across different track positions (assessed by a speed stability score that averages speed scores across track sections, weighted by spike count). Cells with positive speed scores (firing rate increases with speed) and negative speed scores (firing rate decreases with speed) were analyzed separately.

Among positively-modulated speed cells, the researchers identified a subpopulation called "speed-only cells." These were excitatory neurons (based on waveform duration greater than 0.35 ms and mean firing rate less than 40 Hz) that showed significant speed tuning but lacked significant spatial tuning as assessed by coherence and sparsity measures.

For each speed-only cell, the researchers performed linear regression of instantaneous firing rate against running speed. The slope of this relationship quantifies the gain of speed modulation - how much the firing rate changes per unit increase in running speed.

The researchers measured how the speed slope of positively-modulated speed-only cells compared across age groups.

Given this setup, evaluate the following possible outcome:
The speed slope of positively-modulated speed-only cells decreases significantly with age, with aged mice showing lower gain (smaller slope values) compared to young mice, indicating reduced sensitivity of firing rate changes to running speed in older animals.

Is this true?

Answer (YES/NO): NO